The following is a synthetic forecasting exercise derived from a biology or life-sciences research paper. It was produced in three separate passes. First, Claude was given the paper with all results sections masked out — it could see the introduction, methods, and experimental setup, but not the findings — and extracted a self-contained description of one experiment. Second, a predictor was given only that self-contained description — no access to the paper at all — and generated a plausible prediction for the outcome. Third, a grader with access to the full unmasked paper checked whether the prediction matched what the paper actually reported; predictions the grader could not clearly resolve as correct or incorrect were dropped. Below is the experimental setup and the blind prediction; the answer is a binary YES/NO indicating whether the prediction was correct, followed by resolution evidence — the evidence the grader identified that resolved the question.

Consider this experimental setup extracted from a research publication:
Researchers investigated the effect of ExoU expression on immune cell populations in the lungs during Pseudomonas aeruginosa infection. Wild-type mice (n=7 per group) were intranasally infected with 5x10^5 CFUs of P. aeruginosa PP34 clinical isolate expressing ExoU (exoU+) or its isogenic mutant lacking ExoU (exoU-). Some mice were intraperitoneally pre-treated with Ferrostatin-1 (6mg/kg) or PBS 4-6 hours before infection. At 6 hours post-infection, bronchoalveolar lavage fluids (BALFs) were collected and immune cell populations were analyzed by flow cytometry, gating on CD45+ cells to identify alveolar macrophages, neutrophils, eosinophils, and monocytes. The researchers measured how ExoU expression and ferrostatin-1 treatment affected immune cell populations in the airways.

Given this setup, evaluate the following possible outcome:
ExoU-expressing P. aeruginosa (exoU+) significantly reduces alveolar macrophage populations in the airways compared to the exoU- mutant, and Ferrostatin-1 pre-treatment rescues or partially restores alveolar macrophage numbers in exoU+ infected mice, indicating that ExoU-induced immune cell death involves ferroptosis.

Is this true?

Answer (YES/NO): NO